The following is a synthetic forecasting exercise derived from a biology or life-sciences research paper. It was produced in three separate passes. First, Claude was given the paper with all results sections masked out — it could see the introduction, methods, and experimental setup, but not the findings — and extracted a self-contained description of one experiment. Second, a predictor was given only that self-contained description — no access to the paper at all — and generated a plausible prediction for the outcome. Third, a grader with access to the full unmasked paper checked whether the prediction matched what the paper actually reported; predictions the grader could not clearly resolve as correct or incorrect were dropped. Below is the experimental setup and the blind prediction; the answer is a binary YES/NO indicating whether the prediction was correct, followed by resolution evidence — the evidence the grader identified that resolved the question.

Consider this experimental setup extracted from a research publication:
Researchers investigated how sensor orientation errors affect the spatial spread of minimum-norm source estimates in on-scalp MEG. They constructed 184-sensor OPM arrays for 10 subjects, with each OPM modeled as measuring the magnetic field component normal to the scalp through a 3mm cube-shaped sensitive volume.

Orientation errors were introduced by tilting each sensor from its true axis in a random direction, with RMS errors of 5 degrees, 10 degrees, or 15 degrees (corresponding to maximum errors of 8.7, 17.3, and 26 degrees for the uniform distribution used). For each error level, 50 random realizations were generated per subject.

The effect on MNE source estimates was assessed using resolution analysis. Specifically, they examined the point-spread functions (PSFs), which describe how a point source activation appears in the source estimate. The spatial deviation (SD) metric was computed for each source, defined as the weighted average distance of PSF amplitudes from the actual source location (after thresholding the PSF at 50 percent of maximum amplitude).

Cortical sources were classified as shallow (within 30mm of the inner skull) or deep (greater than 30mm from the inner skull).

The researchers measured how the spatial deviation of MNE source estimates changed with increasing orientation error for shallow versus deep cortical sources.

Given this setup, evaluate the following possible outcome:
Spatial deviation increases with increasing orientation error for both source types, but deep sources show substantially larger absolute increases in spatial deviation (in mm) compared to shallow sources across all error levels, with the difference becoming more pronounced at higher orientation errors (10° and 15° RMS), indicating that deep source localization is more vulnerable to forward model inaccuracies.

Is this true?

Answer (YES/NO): NO